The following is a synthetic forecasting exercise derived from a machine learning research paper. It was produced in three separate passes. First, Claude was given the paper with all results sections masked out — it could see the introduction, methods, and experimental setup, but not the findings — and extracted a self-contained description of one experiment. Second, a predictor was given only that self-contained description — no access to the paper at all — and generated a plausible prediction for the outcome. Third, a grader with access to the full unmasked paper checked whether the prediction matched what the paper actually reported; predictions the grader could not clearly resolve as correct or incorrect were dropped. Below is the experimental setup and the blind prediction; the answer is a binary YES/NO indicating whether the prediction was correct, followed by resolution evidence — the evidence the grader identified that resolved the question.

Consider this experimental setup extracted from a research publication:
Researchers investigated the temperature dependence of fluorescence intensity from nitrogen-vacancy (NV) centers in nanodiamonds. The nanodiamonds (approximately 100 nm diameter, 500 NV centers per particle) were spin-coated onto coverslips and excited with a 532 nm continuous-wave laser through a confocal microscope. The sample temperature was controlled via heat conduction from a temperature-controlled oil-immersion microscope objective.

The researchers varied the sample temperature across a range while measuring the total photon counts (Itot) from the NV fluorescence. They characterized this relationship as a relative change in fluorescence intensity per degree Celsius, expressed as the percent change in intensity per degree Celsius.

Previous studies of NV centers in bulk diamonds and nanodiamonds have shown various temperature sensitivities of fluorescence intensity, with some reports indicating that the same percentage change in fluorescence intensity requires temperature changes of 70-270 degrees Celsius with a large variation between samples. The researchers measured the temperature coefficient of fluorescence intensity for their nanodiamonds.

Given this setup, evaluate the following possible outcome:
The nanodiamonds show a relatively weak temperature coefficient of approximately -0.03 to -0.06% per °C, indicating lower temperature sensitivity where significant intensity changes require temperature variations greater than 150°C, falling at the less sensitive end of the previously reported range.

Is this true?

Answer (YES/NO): NO